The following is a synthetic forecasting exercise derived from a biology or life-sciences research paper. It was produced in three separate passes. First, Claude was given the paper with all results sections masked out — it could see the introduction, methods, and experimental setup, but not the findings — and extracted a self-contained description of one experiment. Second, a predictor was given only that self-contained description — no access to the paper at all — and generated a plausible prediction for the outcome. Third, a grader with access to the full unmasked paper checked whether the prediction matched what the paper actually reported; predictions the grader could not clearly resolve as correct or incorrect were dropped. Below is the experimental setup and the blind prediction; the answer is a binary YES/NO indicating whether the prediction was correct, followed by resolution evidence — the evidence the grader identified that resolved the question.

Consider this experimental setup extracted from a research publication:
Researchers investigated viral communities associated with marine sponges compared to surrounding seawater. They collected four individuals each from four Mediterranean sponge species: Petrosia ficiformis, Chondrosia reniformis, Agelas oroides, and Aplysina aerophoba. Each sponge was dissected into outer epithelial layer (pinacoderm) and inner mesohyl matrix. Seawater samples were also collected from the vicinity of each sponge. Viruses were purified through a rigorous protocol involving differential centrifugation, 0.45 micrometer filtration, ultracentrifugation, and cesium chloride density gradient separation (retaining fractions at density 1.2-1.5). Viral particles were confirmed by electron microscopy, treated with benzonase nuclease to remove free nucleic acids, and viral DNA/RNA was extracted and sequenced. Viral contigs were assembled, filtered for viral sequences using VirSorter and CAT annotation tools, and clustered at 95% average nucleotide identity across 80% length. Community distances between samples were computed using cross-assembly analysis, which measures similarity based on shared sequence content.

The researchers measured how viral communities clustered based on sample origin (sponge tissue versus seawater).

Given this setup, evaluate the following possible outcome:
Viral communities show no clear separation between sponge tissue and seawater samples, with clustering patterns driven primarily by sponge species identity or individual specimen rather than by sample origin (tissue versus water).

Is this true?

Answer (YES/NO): NO